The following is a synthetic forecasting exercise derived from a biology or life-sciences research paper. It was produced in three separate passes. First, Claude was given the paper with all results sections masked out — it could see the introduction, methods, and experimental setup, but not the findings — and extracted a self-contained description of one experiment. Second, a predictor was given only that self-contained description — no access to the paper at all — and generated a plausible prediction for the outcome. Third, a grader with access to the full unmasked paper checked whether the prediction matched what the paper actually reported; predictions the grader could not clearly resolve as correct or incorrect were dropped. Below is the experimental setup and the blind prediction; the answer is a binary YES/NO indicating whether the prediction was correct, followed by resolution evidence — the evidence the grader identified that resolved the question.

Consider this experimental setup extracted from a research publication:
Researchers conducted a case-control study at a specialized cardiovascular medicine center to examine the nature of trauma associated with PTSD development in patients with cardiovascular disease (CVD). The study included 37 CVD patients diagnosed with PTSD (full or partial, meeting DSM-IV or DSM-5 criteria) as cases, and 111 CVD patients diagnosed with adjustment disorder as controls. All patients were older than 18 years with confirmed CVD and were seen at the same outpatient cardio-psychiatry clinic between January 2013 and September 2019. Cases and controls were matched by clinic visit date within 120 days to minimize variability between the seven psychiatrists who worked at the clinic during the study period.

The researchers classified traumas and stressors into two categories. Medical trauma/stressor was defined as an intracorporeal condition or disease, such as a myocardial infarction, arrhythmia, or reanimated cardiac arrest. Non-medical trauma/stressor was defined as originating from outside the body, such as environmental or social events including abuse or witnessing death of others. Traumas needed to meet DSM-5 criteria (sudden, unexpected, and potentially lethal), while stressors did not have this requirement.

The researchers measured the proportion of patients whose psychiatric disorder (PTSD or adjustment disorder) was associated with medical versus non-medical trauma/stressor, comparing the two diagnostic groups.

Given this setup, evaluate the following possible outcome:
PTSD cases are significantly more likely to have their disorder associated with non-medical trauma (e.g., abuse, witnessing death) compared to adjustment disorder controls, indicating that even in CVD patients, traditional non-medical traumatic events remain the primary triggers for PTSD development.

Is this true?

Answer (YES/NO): NO